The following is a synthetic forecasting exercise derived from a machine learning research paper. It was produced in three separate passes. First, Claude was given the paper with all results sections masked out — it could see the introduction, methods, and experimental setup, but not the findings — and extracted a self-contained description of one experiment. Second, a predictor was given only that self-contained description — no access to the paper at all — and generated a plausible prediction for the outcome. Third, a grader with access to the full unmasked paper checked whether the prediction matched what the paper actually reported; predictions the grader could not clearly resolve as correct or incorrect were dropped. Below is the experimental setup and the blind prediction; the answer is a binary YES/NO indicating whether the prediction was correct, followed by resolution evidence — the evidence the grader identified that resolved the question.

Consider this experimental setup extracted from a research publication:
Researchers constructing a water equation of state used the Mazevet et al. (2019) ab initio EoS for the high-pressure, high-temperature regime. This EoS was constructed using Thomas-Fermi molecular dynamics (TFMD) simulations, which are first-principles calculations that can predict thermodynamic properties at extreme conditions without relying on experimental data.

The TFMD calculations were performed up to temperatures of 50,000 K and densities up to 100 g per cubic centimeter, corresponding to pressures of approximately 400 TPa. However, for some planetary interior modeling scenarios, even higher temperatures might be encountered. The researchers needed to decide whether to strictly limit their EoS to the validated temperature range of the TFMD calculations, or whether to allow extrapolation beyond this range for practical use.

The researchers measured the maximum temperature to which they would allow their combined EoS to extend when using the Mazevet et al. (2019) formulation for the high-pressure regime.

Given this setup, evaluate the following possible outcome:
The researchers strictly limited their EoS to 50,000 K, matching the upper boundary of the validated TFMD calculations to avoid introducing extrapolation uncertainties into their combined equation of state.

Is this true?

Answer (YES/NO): NO